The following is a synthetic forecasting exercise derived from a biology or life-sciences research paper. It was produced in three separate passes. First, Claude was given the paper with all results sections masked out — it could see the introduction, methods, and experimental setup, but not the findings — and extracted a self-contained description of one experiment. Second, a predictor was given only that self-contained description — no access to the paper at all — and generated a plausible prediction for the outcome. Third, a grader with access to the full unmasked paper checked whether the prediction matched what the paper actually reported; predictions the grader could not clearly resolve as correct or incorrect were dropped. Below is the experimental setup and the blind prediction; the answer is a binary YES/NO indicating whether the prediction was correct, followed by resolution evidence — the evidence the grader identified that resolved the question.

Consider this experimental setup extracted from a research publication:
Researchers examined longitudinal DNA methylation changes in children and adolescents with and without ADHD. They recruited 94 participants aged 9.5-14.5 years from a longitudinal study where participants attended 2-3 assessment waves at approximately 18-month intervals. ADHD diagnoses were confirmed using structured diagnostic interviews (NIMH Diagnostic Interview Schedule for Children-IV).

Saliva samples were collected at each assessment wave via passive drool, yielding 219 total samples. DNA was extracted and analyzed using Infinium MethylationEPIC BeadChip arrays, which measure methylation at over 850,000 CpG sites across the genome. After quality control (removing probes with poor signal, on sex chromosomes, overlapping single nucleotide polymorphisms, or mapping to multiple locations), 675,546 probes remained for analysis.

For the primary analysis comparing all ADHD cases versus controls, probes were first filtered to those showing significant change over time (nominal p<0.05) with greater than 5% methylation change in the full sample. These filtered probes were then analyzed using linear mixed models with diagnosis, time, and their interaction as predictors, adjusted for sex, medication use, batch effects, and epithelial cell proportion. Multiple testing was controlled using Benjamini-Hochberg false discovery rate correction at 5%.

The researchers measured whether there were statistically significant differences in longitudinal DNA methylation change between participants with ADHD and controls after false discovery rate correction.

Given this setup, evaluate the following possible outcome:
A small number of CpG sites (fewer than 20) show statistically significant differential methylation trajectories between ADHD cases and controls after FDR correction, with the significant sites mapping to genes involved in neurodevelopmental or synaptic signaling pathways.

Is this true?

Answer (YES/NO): NO